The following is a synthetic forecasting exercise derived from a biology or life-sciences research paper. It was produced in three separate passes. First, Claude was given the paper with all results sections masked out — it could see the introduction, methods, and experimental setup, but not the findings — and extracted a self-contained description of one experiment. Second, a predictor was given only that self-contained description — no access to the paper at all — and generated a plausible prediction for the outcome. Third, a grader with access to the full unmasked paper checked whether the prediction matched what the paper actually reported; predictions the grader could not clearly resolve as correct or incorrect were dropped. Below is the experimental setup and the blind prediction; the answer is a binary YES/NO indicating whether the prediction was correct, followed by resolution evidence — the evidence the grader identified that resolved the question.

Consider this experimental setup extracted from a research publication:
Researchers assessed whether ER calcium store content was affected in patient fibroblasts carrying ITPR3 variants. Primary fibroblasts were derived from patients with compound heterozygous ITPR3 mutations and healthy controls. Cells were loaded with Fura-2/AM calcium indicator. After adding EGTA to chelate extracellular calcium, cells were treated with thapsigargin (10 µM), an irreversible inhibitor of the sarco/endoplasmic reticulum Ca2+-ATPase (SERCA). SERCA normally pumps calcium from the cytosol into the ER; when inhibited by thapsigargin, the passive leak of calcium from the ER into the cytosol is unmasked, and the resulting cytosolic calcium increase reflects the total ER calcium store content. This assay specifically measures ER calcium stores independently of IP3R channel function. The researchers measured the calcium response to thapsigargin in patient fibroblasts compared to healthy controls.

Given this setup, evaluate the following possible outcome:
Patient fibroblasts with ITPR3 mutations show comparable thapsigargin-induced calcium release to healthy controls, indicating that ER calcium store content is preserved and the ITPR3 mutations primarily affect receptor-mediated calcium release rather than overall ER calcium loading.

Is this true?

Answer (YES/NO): NO